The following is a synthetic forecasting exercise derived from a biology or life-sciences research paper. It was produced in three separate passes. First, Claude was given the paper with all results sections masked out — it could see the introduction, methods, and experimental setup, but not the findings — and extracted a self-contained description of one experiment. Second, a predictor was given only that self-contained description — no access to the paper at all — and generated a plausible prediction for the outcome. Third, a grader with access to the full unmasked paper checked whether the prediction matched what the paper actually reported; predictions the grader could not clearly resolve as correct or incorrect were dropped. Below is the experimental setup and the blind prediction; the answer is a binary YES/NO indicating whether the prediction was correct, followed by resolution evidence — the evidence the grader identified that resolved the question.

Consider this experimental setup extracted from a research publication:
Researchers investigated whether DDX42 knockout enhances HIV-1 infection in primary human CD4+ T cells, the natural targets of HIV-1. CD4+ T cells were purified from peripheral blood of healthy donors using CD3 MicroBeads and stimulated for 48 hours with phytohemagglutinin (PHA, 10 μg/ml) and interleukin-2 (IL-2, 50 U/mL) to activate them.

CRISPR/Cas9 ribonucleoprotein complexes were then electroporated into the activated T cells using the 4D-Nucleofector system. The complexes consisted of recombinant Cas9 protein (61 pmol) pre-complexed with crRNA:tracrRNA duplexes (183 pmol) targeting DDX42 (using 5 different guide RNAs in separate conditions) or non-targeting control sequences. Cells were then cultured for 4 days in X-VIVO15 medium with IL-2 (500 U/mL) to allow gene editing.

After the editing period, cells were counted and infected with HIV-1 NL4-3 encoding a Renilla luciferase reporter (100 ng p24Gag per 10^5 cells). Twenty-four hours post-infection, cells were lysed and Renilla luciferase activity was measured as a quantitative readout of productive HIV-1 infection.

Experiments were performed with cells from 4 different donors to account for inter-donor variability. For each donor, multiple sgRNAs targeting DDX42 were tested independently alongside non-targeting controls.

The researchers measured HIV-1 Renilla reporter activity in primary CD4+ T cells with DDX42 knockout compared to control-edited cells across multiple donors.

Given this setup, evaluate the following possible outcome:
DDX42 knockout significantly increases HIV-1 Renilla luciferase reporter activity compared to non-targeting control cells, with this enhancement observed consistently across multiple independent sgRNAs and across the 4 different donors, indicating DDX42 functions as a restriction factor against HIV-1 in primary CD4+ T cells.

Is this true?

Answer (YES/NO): NO